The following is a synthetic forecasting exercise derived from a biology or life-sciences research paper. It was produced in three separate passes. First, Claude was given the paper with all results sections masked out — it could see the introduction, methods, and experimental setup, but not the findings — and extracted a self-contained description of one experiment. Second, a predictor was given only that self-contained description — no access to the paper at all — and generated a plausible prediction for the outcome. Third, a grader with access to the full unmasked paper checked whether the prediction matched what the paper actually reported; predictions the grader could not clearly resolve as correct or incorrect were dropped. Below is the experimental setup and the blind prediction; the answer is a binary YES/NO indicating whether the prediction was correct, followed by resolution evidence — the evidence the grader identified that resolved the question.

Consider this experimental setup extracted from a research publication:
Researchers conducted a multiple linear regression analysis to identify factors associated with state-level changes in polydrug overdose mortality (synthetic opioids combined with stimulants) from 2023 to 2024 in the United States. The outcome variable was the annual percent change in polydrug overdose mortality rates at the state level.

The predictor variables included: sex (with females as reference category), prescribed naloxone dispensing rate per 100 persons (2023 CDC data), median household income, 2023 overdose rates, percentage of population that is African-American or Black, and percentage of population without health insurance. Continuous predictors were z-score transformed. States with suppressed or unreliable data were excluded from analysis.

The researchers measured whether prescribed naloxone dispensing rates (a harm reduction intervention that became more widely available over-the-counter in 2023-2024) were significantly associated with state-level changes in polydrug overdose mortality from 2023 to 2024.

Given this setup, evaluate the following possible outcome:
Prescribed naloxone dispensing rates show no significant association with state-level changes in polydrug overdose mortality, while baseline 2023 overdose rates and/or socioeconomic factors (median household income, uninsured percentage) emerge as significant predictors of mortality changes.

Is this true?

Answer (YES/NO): YES